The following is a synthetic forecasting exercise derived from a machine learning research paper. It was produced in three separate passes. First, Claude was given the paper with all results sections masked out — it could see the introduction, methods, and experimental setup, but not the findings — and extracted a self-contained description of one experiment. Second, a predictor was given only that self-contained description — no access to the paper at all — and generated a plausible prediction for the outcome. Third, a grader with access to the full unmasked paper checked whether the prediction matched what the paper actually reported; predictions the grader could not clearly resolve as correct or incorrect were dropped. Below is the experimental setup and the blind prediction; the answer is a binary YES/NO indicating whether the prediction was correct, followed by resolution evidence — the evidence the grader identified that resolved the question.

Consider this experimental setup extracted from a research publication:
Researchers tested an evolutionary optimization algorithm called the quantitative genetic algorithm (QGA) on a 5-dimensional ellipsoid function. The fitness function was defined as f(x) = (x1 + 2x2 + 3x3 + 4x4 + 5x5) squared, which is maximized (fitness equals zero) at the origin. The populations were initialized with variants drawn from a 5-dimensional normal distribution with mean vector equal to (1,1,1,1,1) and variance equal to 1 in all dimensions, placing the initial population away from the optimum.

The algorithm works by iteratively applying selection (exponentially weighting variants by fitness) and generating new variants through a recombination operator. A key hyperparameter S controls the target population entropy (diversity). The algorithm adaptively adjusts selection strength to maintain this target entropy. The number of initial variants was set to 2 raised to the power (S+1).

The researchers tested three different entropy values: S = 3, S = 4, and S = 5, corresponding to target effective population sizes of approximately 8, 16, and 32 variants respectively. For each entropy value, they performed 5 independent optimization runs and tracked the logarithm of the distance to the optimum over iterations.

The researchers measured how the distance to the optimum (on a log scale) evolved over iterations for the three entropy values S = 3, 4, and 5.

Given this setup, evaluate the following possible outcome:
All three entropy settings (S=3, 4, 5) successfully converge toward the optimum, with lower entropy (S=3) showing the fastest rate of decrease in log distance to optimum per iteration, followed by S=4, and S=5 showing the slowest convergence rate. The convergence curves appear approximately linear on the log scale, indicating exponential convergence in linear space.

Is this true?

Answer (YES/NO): NO